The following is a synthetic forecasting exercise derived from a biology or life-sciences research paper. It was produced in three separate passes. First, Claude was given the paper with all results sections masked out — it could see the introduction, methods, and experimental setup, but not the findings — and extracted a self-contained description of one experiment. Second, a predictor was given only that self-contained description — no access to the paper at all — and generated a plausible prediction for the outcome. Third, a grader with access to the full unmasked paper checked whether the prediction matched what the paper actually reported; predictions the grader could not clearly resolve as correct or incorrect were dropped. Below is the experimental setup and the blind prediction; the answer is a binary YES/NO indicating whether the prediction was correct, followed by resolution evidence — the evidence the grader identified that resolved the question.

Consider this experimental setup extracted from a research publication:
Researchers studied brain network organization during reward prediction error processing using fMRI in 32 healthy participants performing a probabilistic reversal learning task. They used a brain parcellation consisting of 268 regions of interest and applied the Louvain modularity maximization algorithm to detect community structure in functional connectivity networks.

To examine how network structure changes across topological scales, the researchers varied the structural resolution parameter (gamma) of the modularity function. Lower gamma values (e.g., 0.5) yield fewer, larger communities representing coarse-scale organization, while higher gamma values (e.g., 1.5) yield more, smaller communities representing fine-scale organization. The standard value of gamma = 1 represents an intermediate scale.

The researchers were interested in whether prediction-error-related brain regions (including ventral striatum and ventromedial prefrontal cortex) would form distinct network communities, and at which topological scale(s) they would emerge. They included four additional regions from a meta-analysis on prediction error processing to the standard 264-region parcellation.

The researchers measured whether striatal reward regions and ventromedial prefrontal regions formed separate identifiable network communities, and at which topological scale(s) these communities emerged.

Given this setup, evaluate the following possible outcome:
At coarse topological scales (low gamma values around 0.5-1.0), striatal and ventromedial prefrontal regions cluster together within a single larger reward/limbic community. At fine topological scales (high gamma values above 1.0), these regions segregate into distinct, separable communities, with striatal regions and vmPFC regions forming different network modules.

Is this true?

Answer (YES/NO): NO